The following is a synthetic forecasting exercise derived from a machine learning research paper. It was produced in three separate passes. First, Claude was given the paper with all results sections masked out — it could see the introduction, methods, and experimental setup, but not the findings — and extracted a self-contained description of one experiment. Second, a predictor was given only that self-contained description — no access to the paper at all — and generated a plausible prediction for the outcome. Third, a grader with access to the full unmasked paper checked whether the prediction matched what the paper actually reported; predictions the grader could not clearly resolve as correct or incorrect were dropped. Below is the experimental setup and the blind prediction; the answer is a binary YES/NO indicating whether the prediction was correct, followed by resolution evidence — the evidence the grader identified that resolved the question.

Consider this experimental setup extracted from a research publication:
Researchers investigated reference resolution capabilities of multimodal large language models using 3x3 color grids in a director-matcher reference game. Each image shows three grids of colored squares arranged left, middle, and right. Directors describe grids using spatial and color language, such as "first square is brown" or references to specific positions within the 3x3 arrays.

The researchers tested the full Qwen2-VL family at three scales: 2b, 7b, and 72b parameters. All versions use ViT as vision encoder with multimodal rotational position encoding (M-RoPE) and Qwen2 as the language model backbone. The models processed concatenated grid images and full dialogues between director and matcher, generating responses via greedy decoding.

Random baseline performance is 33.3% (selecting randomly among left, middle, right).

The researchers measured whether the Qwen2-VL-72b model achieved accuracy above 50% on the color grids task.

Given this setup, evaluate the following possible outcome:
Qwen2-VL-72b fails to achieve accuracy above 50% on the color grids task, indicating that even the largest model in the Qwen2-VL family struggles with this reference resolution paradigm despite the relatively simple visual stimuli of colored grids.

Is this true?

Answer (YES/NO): NO